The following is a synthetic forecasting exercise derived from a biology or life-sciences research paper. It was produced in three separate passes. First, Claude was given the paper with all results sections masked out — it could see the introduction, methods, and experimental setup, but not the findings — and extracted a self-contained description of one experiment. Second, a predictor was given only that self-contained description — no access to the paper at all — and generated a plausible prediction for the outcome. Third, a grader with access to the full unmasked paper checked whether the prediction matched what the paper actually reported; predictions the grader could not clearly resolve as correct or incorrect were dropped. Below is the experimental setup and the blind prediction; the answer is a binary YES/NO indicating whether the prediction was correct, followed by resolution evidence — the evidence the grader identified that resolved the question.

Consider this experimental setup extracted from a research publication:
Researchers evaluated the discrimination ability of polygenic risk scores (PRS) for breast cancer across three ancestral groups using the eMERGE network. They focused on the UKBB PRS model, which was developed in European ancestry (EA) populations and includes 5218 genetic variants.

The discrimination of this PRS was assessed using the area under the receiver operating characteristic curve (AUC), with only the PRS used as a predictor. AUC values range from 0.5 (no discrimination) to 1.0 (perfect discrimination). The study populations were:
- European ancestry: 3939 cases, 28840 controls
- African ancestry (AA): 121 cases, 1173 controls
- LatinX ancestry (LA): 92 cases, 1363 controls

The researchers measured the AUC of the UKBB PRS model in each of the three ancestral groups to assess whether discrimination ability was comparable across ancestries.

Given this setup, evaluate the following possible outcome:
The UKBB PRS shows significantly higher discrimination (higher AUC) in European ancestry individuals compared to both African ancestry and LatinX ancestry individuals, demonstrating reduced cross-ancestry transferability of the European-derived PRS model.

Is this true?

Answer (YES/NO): YES